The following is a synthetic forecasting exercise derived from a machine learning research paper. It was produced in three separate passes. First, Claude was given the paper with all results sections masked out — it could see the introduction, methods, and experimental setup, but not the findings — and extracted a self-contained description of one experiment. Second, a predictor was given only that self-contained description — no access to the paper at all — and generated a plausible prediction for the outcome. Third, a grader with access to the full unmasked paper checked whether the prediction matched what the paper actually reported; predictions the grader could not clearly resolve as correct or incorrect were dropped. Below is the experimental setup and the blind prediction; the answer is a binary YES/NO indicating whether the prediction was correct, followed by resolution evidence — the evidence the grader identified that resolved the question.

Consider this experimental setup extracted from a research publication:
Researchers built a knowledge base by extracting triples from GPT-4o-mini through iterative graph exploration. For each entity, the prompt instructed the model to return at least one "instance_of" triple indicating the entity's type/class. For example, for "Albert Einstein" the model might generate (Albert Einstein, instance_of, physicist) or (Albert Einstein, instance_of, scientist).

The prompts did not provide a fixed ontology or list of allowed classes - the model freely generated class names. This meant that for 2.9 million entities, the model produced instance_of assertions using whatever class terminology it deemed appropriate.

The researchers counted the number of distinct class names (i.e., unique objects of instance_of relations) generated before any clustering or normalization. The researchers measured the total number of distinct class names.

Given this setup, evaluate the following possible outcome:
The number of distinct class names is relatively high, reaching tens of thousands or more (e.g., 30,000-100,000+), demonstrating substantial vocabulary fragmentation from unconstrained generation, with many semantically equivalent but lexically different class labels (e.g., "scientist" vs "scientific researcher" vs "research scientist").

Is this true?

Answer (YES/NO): YES